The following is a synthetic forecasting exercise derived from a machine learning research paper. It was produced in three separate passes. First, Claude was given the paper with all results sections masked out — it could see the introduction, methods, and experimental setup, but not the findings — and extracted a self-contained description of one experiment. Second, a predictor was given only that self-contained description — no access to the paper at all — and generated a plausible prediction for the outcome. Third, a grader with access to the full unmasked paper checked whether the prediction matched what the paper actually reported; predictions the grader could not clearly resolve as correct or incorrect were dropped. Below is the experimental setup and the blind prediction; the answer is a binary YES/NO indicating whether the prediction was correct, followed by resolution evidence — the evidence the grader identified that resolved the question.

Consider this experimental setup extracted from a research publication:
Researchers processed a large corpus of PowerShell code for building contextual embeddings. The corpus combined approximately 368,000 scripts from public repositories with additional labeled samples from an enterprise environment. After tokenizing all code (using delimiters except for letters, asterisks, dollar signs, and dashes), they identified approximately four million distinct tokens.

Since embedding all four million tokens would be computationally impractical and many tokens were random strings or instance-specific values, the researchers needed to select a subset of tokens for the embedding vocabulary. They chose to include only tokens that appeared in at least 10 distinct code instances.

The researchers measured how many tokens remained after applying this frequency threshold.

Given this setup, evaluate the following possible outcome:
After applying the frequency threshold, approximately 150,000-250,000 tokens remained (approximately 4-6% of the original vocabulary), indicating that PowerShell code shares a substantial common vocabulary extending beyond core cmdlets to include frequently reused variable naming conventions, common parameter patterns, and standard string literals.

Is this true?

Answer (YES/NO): NO